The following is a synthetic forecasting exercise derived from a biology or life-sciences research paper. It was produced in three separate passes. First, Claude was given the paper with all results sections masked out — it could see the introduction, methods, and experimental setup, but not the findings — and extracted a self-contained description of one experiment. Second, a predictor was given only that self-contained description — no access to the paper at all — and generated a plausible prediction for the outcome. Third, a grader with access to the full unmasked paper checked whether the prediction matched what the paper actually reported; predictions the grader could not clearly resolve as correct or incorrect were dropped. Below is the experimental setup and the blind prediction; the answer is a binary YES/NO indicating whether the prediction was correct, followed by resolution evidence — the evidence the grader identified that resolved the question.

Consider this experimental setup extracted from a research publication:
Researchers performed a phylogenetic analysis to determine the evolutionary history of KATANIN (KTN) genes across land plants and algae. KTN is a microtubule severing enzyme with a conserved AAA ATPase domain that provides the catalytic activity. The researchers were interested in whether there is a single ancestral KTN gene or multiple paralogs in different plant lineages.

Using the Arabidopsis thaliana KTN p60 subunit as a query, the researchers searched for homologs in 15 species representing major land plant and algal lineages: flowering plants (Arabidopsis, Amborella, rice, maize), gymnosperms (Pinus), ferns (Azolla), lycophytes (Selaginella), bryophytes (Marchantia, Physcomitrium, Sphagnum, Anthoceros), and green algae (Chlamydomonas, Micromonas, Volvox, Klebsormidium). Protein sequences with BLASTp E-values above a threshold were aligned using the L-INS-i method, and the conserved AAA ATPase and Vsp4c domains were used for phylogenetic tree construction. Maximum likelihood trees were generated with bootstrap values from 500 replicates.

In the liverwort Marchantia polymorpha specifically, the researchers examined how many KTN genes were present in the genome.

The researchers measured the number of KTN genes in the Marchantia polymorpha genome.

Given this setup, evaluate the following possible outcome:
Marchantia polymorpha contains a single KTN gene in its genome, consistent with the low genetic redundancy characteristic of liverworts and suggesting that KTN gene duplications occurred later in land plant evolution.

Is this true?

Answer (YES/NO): YES